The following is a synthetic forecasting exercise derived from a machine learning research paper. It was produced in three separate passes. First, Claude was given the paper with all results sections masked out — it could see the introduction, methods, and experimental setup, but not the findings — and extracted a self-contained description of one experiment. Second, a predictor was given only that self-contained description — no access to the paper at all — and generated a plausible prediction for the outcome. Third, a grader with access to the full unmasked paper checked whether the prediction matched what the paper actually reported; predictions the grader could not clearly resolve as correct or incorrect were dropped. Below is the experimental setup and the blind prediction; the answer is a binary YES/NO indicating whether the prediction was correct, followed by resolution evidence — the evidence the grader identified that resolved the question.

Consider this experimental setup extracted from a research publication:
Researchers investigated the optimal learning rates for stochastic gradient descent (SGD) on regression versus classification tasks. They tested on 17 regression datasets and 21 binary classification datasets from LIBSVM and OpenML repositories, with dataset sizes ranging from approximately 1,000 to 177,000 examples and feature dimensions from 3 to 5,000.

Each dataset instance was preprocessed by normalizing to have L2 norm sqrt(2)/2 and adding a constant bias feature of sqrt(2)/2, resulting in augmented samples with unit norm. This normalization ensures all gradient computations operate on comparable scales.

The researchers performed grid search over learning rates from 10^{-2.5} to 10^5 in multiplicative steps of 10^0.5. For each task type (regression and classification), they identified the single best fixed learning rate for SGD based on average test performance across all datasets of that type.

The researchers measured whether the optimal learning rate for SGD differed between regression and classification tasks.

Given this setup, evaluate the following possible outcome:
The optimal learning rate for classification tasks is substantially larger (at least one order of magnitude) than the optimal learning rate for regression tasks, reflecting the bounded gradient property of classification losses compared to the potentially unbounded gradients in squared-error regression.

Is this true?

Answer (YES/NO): YES